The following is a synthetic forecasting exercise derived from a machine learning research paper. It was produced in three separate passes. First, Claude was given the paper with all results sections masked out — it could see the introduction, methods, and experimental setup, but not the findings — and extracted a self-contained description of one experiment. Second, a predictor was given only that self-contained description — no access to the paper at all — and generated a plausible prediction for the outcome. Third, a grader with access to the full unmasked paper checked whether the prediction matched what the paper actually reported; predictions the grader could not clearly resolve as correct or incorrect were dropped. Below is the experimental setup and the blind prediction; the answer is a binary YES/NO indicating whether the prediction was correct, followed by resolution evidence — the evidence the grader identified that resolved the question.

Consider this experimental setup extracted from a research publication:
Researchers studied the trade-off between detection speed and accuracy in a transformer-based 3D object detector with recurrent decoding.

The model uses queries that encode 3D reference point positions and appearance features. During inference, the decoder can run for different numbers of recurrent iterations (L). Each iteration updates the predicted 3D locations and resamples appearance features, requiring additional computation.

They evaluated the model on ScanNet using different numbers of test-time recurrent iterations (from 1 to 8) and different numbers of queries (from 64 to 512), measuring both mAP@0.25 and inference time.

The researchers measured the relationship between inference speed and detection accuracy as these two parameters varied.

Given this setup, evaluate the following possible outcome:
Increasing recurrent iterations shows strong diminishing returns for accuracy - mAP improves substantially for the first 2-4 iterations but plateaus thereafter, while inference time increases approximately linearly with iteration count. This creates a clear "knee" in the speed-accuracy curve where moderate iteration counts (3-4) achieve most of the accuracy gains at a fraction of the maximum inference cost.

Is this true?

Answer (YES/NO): NO